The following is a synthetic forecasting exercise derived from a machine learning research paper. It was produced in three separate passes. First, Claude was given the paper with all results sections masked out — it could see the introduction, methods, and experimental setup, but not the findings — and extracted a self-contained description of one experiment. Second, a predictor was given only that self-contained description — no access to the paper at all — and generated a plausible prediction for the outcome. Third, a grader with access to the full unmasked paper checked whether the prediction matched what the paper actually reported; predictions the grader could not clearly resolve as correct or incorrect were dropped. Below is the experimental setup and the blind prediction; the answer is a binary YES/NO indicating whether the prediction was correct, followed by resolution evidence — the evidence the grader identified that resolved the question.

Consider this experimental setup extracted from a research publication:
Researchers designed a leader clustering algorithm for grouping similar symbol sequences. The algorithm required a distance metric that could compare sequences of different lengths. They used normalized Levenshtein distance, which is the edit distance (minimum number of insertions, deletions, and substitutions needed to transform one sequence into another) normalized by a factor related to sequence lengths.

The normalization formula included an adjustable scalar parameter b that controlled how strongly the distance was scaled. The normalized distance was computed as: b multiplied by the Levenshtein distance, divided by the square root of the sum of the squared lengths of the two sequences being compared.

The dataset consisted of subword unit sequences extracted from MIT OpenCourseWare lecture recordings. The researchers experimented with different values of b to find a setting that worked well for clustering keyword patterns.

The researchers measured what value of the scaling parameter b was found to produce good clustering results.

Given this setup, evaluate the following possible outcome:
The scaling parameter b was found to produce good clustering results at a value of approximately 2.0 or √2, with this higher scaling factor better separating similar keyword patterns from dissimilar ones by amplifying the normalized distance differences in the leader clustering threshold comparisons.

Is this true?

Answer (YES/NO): NO